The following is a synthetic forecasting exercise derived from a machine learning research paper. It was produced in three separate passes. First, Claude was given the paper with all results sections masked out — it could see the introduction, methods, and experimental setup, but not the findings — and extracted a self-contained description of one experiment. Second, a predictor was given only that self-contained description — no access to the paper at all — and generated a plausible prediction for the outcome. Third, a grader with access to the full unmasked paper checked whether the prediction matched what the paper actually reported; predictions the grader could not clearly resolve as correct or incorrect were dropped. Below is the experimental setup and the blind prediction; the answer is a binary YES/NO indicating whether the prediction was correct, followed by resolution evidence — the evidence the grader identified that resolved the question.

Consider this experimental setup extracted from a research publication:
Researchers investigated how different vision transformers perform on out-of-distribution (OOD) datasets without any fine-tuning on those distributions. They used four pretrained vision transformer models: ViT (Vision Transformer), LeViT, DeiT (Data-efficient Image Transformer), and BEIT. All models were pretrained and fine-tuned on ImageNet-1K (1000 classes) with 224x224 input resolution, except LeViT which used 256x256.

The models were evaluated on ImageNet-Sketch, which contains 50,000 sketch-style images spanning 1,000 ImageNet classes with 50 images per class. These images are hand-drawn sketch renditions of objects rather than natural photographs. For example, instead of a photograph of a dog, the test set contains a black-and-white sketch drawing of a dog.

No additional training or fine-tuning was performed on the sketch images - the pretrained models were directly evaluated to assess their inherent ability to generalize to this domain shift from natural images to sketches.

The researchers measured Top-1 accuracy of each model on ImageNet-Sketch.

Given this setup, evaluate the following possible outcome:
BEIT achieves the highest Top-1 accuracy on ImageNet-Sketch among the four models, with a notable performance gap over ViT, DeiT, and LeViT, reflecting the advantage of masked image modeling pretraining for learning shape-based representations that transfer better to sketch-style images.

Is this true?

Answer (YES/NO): YES